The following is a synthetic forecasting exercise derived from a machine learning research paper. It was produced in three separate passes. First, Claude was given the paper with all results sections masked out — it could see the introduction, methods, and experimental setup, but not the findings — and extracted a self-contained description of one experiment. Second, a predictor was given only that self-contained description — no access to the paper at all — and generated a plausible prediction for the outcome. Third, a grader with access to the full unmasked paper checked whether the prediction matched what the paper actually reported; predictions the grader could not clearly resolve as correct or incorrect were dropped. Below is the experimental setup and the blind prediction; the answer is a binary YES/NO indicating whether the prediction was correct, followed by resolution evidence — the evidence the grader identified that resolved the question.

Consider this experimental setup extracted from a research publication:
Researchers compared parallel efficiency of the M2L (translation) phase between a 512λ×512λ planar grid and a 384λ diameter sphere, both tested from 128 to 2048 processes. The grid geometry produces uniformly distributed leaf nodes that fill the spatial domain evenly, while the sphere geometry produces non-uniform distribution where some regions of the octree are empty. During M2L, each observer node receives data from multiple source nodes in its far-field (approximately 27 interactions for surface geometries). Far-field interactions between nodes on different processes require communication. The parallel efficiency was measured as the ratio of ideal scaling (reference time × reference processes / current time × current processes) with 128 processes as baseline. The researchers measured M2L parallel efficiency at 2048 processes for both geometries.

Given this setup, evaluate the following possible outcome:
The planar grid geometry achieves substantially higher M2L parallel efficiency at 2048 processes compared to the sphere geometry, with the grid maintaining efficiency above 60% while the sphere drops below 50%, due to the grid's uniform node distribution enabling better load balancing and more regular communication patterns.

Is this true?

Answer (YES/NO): NO